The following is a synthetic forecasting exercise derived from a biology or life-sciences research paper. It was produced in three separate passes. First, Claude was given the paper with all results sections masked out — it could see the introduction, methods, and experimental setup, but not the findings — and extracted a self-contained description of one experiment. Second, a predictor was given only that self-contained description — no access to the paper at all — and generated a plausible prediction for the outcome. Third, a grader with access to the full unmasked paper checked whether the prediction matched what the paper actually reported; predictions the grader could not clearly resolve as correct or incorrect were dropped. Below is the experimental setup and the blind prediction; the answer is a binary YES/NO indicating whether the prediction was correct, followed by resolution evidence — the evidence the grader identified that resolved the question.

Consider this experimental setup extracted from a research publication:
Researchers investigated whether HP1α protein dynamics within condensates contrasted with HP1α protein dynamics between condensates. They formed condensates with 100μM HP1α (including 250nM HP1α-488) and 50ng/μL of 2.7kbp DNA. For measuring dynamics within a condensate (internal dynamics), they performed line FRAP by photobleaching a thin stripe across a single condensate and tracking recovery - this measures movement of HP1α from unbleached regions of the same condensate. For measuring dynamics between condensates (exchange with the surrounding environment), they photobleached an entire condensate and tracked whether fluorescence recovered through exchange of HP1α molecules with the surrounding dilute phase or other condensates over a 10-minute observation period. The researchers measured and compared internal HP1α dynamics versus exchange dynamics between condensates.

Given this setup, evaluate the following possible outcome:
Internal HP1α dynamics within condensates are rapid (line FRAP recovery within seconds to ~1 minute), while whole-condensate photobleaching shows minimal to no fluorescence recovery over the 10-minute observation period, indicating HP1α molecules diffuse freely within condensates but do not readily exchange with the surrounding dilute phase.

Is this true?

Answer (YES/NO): NO